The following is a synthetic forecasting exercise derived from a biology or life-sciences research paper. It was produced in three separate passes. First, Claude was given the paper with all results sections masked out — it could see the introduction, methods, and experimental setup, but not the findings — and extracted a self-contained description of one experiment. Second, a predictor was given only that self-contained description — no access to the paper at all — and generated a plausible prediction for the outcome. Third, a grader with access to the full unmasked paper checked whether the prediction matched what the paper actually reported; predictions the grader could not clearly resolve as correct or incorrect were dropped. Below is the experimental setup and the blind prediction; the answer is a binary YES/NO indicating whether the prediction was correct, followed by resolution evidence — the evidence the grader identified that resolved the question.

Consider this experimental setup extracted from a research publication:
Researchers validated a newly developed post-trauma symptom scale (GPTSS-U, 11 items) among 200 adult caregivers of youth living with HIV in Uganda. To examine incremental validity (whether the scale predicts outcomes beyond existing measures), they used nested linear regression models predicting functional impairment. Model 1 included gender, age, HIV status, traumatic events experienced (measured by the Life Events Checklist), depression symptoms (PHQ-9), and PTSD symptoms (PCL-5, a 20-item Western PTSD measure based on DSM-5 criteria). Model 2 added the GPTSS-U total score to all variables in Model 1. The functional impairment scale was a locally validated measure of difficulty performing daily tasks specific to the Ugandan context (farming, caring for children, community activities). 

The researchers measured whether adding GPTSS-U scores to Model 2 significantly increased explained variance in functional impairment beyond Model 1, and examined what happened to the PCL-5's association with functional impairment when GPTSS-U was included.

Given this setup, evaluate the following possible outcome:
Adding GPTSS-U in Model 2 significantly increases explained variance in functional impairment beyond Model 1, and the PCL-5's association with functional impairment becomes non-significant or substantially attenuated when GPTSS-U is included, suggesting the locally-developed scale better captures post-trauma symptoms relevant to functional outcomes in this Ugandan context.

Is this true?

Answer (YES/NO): YES